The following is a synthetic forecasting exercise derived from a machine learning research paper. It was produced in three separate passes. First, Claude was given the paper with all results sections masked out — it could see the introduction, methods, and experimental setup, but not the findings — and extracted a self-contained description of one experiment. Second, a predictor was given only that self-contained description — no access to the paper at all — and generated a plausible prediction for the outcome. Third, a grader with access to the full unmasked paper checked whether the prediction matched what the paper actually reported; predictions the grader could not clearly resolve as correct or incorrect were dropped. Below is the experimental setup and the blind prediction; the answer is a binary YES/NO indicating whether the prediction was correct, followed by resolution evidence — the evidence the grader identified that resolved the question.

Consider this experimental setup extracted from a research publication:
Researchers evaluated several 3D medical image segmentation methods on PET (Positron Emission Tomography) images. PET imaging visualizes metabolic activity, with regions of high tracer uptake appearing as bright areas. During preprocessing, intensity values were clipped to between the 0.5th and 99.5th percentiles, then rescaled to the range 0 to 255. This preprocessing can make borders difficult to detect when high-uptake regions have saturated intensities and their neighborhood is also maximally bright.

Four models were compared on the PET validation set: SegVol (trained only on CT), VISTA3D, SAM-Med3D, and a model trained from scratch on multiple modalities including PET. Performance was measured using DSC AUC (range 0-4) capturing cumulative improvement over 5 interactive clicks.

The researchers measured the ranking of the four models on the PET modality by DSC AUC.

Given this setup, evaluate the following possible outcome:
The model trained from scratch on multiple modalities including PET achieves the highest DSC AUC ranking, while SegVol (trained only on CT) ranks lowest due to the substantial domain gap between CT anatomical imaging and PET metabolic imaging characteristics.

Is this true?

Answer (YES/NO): NO